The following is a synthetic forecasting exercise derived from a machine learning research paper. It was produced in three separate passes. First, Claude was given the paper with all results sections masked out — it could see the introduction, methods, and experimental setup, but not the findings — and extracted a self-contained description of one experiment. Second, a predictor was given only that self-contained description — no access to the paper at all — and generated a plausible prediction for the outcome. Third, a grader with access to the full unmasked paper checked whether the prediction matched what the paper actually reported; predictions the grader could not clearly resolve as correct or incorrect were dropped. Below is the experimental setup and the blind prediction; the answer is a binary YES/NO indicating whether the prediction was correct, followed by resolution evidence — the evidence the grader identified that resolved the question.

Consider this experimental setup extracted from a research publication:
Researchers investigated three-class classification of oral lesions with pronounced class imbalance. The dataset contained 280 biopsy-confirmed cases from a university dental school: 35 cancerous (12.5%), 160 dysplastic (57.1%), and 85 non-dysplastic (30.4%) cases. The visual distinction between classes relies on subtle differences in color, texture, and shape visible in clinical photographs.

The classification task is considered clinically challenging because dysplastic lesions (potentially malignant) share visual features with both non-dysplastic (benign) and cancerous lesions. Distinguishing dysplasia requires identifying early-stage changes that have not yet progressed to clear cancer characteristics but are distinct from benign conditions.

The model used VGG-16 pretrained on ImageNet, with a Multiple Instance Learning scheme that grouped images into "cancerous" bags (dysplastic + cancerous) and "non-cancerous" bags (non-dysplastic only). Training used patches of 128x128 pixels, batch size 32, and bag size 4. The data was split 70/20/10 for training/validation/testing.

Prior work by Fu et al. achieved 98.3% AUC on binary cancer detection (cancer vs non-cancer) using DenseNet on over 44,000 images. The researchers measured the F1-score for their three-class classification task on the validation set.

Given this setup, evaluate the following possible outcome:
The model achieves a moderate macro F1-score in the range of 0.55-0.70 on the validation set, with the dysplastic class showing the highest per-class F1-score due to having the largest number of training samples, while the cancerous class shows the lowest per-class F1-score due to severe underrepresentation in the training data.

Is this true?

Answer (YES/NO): NO